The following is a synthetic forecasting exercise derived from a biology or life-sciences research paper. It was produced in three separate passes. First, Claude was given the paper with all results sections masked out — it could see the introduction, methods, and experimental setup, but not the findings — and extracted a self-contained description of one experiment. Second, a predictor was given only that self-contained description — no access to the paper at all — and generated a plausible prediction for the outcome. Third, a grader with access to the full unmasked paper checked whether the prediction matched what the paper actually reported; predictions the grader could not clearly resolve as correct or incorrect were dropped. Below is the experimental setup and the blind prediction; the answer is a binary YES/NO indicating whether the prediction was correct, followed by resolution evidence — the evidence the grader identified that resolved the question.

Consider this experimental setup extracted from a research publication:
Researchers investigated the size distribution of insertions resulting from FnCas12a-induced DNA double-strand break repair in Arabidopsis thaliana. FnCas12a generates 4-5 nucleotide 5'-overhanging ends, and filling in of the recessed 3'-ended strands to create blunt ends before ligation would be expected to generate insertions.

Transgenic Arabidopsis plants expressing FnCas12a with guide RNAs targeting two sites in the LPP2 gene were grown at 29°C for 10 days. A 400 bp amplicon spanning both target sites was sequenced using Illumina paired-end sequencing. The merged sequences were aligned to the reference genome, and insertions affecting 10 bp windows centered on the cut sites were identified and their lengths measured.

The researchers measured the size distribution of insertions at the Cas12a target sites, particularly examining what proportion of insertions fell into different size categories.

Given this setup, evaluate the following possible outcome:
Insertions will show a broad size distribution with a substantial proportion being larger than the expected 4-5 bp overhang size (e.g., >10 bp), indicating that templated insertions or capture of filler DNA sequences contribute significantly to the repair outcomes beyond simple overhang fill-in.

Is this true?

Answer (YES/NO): NO